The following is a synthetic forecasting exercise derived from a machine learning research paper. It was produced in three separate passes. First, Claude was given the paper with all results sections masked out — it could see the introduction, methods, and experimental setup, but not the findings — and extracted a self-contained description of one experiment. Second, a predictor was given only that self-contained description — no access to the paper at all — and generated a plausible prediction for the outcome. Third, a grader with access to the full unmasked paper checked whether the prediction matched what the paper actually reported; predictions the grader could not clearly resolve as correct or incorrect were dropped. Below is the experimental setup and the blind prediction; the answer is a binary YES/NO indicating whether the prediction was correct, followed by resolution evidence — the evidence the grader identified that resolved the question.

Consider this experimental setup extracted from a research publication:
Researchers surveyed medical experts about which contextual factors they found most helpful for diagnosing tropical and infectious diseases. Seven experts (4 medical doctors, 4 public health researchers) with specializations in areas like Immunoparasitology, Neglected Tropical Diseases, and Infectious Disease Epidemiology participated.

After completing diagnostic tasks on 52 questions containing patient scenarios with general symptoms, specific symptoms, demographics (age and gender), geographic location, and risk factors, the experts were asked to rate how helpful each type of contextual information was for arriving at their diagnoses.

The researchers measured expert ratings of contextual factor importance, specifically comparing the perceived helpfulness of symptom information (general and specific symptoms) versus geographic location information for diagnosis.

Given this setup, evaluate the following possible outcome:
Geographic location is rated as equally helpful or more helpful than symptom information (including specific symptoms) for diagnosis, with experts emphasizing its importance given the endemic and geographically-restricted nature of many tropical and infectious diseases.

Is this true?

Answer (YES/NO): NO